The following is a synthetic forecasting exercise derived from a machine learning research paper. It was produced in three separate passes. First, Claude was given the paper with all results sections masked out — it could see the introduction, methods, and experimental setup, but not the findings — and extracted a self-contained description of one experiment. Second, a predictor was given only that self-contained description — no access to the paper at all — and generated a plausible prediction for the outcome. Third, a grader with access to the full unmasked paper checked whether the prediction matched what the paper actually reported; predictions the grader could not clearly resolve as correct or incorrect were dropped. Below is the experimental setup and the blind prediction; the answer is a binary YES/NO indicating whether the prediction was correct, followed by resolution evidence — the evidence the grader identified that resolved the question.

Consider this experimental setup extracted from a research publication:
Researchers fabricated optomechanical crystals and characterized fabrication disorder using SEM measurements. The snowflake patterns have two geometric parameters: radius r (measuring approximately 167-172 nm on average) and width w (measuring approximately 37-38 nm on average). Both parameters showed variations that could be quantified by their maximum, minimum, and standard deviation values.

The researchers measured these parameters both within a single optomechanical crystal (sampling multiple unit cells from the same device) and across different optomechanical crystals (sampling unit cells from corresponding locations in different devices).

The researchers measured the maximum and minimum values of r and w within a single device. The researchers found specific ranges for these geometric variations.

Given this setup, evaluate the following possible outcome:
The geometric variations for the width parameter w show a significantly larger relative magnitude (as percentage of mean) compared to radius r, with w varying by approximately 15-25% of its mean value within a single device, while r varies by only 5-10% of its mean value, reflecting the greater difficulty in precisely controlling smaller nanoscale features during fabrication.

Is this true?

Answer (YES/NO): NO